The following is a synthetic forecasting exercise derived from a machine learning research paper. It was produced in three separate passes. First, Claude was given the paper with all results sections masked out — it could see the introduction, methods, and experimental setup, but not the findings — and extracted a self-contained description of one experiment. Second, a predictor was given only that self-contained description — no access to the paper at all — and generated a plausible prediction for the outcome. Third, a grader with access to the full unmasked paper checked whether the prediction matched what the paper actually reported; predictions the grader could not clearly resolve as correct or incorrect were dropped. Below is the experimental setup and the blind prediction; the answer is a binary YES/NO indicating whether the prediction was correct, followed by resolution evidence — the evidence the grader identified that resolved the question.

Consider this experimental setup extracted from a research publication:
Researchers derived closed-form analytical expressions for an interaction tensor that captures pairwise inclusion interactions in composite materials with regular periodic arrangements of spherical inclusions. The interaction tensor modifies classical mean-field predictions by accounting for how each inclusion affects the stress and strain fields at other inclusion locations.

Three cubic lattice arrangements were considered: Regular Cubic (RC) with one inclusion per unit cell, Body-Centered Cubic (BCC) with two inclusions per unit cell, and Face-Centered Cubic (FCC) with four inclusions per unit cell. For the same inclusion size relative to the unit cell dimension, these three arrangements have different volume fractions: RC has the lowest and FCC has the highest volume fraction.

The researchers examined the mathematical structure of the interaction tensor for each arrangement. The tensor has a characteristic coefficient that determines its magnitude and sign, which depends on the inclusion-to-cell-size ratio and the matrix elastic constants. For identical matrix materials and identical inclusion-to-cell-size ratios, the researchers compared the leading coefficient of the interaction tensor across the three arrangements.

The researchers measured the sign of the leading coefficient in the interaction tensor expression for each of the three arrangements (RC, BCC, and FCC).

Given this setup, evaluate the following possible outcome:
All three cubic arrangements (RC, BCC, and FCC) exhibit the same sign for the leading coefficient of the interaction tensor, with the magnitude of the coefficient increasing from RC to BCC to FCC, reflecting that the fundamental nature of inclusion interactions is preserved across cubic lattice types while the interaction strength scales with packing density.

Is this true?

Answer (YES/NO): NO